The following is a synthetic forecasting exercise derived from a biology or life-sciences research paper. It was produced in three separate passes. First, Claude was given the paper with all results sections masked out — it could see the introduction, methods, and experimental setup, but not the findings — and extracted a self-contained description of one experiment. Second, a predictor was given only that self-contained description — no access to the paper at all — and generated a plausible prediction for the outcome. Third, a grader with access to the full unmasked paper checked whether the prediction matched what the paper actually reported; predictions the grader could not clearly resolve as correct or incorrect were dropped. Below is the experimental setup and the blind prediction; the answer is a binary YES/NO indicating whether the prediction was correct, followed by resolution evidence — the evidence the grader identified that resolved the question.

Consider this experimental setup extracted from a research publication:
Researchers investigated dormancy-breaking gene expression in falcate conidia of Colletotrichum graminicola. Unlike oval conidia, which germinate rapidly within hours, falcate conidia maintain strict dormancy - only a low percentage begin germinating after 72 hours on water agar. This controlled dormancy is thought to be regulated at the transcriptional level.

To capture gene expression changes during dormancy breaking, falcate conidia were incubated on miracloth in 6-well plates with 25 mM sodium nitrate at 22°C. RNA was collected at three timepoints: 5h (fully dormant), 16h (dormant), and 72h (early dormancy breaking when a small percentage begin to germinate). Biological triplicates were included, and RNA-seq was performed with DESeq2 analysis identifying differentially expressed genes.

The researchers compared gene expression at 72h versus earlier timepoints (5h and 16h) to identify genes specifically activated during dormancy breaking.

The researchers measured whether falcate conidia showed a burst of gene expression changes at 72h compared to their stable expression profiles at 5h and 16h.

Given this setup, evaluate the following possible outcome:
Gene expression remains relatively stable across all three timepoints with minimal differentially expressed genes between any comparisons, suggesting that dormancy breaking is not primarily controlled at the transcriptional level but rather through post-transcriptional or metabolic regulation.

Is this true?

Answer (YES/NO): NO